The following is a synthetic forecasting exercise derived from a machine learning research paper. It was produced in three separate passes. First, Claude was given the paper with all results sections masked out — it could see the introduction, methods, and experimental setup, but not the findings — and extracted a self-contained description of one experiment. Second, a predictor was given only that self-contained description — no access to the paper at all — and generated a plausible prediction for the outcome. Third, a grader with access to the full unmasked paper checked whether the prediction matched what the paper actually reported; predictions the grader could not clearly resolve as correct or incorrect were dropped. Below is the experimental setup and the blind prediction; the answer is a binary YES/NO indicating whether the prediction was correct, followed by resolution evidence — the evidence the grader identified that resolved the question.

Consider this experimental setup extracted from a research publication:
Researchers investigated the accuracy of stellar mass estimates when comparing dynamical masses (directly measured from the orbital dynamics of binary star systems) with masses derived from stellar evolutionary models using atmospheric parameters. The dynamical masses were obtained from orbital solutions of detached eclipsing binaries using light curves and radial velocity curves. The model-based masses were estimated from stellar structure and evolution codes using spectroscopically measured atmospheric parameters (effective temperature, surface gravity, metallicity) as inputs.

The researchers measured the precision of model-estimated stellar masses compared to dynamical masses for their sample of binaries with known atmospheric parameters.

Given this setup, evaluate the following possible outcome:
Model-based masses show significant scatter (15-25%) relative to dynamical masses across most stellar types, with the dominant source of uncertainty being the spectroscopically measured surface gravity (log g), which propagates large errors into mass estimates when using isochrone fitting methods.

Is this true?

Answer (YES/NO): NO